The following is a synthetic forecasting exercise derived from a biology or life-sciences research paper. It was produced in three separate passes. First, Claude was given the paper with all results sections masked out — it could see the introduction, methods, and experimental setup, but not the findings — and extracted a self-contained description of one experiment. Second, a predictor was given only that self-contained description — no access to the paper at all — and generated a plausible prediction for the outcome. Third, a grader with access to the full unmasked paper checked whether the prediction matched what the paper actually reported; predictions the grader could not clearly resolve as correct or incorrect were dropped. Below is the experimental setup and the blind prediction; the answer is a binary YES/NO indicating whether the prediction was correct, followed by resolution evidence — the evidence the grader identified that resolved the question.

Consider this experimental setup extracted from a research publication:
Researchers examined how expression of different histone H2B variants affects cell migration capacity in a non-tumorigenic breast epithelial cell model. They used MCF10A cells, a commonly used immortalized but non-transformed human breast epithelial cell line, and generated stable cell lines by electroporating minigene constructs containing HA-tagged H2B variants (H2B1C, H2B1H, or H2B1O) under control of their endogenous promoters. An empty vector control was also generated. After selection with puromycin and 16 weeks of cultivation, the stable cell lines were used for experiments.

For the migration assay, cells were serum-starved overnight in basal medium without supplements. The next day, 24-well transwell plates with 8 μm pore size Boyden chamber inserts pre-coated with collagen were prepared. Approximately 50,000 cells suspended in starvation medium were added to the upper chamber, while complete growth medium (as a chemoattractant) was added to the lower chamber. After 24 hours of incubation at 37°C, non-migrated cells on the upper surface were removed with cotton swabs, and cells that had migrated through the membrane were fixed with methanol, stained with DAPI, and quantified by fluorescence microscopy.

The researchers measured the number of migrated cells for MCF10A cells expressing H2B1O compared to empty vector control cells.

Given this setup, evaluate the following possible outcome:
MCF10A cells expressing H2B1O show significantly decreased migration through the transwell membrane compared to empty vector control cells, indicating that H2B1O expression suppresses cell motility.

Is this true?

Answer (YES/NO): NO